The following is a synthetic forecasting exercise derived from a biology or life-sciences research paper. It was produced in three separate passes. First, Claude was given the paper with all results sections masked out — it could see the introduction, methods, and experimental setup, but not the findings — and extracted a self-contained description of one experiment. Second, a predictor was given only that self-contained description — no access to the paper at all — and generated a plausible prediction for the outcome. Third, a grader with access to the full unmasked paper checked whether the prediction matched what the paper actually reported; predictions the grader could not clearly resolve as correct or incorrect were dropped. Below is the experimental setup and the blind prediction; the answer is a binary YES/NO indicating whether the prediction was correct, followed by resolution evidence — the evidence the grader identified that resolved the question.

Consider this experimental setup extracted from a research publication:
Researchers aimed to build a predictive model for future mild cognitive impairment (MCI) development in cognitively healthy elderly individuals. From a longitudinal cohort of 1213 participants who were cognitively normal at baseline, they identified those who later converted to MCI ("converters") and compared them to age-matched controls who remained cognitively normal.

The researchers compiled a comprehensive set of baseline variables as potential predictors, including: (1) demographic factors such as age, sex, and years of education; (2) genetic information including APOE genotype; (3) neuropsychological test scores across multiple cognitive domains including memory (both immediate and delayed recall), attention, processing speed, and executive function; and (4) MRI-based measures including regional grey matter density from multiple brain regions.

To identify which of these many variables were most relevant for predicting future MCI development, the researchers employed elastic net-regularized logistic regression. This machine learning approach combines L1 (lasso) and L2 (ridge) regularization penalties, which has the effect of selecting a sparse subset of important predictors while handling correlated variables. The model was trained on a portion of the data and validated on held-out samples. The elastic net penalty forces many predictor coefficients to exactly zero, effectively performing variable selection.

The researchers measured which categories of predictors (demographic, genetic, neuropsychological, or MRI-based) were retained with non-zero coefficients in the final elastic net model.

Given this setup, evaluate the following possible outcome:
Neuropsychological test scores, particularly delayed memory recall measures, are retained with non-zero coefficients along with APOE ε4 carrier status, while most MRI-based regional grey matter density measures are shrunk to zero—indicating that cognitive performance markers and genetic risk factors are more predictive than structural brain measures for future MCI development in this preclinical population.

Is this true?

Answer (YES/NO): NO